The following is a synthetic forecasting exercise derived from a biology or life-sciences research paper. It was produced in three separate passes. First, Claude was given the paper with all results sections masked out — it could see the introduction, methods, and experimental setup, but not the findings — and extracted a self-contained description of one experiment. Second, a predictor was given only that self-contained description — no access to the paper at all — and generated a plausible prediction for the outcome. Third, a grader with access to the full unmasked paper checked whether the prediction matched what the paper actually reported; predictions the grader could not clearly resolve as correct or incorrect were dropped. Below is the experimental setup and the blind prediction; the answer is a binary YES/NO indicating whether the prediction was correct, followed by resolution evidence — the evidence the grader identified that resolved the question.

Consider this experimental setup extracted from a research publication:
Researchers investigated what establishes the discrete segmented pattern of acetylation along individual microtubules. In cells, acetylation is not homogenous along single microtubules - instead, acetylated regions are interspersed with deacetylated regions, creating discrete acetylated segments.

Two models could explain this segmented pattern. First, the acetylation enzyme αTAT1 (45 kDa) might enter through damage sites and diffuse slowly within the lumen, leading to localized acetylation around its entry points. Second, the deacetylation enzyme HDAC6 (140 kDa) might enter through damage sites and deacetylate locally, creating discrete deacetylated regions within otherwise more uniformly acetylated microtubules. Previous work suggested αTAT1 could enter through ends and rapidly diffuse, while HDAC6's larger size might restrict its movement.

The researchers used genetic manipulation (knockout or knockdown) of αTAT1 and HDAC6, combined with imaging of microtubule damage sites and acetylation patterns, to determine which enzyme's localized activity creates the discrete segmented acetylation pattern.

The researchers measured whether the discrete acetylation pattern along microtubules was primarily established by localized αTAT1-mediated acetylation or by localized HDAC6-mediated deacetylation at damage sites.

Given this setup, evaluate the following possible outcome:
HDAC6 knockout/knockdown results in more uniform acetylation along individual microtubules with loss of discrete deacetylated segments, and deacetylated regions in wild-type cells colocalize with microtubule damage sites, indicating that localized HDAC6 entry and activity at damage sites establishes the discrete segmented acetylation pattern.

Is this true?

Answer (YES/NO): YES